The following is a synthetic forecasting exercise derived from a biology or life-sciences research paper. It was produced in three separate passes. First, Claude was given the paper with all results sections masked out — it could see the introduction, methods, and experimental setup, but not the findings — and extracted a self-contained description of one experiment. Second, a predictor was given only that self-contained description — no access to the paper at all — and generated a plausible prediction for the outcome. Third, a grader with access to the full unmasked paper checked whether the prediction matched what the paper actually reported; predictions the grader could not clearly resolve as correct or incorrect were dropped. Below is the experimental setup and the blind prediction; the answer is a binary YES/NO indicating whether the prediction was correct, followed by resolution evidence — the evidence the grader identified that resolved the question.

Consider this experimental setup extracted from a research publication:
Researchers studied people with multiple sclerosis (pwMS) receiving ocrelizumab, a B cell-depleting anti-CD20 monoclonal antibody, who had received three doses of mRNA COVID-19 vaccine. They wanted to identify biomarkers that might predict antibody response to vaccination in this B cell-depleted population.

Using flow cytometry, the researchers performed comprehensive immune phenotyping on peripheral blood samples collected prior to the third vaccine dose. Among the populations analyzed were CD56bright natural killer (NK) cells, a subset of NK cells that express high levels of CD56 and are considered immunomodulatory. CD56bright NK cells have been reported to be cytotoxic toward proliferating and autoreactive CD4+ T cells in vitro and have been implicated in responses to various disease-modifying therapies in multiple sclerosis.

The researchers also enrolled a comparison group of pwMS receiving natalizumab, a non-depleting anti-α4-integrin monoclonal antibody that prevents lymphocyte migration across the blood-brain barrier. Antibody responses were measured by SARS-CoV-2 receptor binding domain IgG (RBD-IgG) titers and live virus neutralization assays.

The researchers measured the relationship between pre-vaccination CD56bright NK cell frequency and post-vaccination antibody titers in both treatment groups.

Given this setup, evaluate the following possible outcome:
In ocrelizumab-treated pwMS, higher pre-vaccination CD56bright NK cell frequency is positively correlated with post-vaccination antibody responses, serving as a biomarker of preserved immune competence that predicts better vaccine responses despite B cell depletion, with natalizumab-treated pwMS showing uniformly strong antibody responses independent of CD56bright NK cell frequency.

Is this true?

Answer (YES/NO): NO